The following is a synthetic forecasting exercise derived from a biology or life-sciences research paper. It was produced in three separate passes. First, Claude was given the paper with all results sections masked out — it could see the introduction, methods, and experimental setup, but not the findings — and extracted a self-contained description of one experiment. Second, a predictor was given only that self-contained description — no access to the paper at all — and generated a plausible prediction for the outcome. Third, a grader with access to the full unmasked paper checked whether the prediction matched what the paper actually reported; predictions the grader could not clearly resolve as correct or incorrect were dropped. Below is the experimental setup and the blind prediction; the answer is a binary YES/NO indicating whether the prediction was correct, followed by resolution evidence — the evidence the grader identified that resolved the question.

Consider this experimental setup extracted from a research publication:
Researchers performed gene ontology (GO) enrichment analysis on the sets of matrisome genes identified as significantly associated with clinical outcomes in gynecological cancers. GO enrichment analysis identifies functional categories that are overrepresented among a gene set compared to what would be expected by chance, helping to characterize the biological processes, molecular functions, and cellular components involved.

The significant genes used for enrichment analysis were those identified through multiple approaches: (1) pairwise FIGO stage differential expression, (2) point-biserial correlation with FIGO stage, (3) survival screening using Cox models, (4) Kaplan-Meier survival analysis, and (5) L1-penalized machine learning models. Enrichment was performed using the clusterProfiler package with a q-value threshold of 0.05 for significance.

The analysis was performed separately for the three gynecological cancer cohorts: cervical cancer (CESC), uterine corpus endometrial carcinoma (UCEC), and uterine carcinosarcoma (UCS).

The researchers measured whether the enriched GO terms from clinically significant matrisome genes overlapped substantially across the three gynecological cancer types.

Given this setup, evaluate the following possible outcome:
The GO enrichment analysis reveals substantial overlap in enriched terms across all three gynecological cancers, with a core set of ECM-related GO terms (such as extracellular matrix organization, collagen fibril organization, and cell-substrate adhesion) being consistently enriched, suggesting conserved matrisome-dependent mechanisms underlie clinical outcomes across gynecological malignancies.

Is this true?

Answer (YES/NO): NO